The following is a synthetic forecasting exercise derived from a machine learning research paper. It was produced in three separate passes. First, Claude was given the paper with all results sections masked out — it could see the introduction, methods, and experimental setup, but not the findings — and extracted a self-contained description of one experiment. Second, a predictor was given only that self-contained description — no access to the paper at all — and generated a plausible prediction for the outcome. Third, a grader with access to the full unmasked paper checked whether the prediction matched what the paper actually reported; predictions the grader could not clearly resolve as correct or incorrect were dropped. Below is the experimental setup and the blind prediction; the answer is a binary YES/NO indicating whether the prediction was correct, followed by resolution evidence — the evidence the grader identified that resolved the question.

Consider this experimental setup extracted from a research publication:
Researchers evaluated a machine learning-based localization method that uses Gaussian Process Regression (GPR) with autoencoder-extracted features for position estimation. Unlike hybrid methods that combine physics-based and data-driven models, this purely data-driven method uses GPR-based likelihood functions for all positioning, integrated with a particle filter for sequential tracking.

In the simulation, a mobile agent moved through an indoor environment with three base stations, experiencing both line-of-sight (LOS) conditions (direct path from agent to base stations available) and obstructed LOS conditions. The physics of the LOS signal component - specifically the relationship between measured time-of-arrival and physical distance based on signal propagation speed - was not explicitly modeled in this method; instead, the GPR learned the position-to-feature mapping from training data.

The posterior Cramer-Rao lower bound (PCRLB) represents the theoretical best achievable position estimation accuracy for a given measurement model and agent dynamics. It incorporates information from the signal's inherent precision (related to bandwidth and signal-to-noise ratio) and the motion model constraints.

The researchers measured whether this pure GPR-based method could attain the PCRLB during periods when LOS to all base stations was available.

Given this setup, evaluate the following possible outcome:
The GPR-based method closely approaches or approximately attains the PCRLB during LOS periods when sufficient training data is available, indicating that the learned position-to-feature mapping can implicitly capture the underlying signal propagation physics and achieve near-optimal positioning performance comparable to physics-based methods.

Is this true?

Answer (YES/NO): NO